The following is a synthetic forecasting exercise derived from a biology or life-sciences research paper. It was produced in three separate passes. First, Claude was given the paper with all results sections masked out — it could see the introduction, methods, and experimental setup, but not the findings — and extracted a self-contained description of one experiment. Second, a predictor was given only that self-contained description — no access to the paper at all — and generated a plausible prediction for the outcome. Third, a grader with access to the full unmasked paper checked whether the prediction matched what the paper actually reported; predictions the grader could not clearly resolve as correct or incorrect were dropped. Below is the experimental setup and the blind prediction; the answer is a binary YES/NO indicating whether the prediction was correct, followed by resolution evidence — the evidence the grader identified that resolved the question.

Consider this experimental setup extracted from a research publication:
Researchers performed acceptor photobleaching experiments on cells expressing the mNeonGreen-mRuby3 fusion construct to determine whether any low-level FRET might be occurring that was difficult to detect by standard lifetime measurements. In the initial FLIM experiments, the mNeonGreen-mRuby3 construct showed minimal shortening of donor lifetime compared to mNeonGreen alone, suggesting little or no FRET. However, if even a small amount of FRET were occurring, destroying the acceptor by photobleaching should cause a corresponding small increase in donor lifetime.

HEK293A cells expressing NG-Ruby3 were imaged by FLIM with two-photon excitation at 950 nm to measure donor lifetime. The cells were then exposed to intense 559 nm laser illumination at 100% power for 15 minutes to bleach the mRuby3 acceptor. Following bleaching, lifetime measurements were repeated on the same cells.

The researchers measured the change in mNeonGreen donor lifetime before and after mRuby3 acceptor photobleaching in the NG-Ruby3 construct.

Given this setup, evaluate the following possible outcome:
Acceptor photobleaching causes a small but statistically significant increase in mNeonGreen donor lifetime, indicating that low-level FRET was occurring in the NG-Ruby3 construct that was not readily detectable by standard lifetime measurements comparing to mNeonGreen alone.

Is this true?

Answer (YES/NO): NO